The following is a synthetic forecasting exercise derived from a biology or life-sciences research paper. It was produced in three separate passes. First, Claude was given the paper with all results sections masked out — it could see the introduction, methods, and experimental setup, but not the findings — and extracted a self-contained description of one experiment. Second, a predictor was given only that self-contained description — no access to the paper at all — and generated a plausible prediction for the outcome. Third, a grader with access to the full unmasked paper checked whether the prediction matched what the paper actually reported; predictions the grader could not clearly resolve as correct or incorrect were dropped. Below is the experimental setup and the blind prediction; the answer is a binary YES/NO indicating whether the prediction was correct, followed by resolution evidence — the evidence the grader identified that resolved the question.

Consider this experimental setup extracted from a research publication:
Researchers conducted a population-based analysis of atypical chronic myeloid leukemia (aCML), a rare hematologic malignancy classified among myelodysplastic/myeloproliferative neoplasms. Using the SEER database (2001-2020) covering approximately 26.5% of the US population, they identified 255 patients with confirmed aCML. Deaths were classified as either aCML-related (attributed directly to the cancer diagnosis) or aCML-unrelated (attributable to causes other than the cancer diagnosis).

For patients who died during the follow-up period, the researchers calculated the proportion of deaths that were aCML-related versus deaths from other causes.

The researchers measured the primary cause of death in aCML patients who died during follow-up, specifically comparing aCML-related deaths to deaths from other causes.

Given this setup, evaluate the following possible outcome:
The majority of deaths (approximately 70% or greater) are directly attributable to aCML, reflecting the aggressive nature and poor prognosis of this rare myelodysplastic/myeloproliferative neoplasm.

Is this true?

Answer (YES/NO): YES